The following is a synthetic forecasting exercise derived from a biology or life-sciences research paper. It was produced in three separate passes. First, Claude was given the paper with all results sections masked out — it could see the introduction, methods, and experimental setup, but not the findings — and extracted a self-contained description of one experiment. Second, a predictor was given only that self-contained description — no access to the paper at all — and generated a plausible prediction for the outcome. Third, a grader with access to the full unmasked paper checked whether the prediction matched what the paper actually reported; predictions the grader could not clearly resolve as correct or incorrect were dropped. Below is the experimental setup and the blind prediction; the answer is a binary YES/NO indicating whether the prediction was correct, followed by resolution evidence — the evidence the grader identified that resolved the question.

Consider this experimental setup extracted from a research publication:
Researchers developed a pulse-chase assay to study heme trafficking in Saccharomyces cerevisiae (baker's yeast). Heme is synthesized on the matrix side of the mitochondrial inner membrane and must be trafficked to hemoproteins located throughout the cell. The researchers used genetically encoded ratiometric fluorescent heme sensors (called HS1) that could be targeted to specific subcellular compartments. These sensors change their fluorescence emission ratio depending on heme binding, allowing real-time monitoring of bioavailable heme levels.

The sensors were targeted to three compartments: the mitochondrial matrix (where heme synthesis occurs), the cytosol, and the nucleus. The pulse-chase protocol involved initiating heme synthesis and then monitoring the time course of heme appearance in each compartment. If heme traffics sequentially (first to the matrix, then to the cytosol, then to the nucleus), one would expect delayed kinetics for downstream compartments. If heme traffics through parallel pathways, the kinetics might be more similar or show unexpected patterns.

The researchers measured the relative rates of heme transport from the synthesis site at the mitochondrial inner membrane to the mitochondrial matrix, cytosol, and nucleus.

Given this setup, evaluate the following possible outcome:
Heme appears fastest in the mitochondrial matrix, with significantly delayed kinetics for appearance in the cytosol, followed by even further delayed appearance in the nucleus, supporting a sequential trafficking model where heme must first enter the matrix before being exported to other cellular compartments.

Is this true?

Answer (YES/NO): NO